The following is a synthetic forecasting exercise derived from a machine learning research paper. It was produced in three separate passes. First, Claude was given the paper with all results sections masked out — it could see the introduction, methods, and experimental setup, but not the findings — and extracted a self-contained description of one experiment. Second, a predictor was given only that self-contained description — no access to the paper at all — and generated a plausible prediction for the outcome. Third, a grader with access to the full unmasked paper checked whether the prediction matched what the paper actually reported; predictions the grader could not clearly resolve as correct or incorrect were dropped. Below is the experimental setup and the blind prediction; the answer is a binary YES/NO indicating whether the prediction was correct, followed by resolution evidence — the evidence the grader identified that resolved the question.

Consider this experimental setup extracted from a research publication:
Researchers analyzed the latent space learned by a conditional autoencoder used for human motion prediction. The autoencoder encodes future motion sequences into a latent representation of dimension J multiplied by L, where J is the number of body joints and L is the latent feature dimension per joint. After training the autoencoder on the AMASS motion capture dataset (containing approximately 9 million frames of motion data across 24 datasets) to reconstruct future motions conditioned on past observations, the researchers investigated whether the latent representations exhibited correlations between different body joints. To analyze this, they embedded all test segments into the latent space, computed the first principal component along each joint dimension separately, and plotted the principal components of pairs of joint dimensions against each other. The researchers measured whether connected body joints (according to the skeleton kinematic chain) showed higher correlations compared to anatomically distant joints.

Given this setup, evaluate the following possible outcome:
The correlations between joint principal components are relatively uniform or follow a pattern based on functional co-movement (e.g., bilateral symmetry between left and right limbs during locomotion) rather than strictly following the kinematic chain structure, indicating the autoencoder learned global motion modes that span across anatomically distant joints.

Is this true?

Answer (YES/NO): YES